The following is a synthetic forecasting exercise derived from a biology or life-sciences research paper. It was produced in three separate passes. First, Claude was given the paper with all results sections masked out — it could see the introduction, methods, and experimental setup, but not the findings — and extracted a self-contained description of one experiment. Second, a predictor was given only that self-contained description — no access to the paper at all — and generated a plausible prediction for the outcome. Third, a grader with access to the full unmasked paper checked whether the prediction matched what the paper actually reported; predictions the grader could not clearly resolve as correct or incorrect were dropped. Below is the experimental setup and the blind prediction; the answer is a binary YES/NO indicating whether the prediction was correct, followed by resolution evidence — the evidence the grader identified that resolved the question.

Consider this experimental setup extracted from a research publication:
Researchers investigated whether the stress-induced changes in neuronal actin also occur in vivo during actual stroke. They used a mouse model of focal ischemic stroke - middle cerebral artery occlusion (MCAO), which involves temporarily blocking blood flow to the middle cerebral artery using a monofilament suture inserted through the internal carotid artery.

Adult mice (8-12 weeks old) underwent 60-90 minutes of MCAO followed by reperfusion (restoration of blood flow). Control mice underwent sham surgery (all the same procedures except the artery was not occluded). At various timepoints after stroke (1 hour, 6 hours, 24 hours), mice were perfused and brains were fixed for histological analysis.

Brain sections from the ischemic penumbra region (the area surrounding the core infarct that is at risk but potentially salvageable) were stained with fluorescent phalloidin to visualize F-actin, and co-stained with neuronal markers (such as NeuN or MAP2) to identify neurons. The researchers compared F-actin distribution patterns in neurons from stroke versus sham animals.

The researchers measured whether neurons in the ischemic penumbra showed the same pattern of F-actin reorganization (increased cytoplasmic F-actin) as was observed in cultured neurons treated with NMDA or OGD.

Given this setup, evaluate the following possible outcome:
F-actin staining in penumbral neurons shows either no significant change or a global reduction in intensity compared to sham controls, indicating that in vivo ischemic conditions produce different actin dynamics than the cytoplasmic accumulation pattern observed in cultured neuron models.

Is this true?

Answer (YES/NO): NO